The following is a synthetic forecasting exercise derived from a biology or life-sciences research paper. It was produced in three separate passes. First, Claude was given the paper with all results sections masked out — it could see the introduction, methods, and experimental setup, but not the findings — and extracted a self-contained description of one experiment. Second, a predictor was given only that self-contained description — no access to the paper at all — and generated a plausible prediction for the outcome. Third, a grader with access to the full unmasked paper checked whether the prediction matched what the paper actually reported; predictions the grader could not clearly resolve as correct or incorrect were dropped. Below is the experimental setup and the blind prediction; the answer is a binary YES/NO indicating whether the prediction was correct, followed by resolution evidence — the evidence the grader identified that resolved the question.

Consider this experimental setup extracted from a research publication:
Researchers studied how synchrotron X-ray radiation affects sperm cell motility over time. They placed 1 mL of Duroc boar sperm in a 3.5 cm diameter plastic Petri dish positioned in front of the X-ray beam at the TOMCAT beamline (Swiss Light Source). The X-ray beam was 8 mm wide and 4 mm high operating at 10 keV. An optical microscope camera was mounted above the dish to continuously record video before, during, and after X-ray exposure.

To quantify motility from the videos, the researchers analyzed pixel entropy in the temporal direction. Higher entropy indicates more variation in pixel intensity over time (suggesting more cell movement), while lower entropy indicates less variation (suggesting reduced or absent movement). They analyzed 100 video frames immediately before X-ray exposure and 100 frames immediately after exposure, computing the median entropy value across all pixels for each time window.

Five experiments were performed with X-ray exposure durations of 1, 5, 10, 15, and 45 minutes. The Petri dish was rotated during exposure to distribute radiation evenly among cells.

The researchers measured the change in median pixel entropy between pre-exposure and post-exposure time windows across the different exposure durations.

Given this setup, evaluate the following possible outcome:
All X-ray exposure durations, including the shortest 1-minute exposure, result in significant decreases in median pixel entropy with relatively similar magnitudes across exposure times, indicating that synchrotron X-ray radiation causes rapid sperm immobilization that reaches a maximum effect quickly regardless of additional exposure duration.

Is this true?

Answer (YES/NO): NO